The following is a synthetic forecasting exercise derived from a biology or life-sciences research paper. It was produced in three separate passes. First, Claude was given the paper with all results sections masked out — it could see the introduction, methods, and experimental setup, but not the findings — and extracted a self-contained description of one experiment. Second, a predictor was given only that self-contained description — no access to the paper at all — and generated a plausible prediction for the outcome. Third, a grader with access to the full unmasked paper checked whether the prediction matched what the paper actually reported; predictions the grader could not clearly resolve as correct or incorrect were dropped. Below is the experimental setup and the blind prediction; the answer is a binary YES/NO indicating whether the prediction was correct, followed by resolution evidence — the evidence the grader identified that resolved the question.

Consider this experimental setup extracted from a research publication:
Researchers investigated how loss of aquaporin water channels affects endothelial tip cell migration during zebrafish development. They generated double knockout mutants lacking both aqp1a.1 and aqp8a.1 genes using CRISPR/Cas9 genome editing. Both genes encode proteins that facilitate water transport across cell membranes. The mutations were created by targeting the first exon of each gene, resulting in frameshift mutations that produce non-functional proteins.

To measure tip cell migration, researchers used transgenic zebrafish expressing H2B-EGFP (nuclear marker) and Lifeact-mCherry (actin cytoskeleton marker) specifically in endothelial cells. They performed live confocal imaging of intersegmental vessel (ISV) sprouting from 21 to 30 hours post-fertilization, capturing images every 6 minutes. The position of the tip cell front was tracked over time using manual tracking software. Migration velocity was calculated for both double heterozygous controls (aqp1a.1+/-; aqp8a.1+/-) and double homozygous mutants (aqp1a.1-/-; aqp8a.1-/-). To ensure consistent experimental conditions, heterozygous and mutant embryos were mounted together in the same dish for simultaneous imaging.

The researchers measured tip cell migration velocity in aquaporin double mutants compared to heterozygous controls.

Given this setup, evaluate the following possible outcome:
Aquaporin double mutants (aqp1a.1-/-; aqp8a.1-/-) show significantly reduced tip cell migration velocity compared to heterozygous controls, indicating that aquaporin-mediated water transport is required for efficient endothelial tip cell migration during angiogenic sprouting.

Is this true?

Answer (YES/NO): YES